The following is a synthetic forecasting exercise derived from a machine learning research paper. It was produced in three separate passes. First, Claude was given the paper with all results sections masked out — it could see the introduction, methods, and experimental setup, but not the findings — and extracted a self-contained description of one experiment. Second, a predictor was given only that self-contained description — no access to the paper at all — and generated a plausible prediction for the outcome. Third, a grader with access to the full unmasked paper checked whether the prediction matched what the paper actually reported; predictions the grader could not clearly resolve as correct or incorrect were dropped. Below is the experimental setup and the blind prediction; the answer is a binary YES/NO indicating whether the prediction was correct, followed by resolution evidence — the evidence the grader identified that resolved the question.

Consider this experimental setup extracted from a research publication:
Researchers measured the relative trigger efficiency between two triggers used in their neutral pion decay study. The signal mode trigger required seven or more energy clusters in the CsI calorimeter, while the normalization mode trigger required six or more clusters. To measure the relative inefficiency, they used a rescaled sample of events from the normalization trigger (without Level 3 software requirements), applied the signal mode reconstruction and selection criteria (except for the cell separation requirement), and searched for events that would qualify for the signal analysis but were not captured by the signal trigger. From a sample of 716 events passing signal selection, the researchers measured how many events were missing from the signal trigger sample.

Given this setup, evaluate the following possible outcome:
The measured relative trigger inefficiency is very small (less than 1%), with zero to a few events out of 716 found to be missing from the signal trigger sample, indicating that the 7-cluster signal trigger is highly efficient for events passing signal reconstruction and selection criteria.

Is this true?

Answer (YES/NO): YES